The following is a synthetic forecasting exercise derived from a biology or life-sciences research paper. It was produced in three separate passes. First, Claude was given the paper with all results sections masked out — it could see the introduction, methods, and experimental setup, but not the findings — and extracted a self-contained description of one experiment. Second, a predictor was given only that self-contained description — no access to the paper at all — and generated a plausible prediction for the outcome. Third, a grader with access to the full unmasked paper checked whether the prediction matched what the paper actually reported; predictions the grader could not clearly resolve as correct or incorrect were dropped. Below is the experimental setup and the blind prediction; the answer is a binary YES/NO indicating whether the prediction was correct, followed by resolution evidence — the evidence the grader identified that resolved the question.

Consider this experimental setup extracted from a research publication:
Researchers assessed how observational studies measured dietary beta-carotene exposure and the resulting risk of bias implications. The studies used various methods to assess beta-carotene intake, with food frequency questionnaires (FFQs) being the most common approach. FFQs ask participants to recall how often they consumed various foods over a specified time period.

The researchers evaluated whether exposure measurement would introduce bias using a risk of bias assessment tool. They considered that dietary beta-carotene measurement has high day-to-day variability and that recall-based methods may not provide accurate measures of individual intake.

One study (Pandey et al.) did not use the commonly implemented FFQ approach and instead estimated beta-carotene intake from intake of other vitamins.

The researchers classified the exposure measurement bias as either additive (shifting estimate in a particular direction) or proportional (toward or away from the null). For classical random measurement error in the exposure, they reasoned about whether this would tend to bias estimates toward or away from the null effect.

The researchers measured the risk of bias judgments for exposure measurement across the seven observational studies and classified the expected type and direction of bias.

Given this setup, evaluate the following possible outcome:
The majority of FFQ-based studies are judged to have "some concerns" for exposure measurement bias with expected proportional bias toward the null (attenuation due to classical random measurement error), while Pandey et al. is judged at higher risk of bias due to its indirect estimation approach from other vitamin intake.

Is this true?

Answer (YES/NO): NO